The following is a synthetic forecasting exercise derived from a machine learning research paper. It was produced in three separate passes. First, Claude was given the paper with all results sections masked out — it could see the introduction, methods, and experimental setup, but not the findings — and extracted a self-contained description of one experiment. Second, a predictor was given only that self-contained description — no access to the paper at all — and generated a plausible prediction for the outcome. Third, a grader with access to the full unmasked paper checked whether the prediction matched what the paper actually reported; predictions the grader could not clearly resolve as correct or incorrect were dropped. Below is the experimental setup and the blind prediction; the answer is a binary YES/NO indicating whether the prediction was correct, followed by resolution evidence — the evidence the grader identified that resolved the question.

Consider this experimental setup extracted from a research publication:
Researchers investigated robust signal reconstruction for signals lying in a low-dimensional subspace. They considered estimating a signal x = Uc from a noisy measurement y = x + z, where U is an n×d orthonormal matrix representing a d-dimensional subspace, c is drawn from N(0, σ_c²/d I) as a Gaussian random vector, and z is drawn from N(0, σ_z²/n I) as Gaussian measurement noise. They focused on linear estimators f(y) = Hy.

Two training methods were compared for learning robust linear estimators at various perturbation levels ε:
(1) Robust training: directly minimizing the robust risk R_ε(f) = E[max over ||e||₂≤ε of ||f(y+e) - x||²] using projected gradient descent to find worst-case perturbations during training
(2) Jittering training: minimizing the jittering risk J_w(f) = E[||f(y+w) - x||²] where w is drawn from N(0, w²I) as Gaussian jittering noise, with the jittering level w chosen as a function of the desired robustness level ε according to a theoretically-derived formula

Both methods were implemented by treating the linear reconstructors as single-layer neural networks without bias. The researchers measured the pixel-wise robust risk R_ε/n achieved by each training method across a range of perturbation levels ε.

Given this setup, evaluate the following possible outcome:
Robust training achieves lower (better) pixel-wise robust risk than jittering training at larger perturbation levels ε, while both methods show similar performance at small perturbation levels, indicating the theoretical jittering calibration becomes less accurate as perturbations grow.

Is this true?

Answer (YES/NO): NO